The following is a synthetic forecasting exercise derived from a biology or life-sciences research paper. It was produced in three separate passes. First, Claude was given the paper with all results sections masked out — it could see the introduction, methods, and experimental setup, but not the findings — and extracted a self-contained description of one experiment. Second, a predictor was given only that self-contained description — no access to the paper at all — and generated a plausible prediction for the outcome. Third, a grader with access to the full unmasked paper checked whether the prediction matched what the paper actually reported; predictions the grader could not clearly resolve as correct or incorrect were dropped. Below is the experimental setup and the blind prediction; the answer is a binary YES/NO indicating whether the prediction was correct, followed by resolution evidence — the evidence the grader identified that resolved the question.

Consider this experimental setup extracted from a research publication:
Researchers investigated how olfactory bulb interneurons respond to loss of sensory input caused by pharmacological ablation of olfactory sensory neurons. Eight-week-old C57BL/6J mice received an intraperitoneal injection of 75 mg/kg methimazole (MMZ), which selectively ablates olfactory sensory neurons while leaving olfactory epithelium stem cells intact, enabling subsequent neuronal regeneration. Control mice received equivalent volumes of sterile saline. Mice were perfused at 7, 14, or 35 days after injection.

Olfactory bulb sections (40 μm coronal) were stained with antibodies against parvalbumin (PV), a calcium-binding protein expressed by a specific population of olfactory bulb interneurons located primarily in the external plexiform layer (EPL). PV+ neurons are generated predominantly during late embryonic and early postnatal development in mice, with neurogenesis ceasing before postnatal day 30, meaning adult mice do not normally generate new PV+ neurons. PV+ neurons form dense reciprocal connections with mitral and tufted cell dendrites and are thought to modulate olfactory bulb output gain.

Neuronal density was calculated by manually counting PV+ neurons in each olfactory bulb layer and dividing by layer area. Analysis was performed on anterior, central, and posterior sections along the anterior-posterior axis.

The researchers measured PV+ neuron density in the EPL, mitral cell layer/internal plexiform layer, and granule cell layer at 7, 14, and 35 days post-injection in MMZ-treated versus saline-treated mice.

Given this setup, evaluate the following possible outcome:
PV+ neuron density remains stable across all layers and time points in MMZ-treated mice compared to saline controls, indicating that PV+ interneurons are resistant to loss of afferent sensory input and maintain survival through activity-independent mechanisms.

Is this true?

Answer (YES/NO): YES